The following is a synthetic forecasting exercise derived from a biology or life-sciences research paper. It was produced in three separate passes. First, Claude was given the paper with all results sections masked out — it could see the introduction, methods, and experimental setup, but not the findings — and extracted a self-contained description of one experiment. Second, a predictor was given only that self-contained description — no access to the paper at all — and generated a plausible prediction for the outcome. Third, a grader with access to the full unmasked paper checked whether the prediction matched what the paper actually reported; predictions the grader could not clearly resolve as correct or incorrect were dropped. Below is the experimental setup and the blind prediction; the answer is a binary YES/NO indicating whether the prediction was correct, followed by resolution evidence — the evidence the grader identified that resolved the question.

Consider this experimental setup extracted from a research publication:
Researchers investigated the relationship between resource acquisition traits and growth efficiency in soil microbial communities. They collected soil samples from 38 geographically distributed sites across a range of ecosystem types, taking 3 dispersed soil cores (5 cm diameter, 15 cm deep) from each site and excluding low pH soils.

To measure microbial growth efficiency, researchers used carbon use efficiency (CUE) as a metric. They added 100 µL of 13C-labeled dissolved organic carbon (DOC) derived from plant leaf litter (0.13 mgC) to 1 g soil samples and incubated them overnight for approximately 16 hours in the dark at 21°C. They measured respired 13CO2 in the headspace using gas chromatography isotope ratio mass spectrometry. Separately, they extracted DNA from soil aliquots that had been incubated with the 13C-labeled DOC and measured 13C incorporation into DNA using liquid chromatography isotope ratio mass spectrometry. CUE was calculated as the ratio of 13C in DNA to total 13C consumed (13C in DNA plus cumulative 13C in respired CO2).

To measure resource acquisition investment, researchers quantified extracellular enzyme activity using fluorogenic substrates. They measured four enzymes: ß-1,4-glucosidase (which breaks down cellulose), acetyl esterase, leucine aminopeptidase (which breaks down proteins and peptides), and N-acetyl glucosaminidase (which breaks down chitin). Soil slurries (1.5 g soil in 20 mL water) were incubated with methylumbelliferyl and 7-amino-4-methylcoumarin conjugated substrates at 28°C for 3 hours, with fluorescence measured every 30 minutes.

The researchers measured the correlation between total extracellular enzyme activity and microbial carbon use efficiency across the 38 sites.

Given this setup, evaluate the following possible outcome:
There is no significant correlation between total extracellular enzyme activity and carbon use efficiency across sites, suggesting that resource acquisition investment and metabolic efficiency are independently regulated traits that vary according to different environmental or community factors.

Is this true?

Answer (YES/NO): NO